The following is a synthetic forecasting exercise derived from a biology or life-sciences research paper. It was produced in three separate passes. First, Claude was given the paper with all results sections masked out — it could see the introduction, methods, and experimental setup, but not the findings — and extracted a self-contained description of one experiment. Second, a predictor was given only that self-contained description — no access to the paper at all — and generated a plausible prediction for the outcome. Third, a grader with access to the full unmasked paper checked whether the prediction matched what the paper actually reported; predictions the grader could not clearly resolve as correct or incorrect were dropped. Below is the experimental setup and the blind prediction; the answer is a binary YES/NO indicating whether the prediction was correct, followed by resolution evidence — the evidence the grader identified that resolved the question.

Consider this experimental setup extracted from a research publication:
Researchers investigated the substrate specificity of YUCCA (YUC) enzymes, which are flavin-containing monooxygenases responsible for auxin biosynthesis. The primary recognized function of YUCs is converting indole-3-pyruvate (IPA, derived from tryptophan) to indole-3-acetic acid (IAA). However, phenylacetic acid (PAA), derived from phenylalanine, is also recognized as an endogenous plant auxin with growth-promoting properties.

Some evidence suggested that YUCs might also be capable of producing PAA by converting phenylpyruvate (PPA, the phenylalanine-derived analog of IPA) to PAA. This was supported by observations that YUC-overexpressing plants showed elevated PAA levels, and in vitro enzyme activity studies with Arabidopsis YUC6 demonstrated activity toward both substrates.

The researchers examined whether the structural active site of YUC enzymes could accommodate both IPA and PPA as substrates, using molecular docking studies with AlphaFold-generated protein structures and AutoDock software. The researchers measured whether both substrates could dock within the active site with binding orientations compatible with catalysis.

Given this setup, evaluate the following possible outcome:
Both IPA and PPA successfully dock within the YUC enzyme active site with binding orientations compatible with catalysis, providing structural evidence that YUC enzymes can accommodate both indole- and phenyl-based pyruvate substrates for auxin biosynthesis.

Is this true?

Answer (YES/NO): YES